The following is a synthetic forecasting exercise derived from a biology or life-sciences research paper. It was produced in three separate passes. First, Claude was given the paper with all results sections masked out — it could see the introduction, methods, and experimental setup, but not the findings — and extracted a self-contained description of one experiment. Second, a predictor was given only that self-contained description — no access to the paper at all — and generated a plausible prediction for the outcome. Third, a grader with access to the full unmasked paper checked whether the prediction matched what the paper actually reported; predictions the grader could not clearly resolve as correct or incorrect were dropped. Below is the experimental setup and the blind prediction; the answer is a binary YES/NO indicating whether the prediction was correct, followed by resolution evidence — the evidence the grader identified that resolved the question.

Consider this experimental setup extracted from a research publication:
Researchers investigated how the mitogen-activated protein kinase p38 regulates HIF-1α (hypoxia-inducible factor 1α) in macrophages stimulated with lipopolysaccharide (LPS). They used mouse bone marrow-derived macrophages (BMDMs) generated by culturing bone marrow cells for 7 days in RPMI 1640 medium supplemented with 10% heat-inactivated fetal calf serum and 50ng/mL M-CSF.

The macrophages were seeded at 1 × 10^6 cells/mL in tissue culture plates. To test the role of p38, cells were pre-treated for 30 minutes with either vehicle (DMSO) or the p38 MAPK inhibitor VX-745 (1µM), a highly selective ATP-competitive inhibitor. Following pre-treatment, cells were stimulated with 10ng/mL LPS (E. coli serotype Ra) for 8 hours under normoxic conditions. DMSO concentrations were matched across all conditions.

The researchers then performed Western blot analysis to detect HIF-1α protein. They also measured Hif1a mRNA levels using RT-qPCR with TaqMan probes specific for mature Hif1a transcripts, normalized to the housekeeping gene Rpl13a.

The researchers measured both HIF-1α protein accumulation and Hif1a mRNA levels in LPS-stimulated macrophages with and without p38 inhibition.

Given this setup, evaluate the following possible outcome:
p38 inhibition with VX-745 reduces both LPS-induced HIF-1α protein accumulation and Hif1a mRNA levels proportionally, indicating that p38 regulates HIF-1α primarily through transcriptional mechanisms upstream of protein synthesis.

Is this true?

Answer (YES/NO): NO